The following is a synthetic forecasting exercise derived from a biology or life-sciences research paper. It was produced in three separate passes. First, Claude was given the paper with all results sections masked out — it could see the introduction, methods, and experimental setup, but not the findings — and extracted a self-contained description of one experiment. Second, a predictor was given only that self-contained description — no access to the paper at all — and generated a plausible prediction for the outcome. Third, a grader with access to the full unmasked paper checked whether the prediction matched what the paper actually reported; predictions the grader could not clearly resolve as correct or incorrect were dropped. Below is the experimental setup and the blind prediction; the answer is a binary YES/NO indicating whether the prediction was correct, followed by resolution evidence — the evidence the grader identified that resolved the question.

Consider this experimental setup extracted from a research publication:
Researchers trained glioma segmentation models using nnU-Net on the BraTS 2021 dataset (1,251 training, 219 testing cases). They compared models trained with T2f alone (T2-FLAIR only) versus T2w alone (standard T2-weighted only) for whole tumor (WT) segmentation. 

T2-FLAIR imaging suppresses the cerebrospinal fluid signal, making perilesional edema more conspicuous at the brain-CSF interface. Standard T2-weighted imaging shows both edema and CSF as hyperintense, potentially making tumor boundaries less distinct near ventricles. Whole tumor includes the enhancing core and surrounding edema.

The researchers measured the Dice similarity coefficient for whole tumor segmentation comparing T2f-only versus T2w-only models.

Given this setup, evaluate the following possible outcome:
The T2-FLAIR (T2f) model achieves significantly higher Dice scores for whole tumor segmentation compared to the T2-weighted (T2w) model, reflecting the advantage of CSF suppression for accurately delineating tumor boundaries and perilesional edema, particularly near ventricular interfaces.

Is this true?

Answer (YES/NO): YES